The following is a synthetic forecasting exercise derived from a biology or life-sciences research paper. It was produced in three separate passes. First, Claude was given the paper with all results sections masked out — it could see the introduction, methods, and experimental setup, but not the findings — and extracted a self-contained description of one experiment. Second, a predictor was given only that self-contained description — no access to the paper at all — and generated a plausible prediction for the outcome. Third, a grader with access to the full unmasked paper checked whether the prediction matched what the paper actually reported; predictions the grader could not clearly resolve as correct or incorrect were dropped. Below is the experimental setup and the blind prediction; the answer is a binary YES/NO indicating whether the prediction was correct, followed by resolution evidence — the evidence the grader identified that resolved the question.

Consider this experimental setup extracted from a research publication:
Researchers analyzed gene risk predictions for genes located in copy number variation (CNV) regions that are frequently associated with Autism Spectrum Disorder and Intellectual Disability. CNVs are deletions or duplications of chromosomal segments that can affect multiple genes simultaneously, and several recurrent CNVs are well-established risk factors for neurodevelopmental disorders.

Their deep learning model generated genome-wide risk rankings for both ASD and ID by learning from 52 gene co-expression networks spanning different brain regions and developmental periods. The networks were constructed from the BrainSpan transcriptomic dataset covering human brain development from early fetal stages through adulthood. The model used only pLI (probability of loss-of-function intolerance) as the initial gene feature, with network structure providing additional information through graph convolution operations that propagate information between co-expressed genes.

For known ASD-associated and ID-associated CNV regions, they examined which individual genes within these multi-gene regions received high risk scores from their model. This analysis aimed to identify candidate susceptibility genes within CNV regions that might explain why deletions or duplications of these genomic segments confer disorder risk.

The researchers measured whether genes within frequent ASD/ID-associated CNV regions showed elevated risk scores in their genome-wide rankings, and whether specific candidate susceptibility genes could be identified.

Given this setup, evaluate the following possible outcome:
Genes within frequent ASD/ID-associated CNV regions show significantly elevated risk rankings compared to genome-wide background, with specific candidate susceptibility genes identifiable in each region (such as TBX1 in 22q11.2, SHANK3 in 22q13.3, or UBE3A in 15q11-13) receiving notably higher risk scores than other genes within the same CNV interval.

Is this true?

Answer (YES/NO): NO